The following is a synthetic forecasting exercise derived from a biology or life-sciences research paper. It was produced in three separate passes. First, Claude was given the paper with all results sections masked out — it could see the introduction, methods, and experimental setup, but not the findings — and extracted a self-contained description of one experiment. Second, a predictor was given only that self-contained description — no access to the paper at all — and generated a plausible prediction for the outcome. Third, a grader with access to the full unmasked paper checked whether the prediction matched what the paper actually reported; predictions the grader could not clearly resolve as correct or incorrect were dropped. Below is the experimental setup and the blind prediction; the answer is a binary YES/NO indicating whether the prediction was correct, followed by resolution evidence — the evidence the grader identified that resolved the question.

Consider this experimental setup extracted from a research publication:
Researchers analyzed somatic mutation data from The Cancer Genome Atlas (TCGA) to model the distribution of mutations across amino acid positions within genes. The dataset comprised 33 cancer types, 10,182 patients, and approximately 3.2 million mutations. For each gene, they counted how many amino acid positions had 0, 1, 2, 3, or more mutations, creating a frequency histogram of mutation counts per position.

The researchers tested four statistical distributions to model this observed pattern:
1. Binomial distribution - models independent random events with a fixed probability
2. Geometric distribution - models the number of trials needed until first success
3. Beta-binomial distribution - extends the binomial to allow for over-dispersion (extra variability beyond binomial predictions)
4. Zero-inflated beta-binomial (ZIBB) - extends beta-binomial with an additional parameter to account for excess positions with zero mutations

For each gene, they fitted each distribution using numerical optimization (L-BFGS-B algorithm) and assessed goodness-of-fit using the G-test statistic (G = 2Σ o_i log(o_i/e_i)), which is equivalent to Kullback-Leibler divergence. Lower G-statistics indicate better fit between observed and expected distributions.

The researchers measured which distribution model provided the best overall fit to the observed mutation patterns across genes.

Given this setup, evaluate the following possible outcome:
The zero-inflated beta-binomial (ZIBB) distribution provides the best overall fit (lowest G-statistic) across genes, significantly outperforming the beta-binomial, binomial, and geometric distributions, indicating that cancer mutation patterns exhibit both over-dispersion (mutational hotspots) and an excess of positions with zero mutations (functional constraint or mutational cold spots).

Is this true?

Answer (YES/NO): NO